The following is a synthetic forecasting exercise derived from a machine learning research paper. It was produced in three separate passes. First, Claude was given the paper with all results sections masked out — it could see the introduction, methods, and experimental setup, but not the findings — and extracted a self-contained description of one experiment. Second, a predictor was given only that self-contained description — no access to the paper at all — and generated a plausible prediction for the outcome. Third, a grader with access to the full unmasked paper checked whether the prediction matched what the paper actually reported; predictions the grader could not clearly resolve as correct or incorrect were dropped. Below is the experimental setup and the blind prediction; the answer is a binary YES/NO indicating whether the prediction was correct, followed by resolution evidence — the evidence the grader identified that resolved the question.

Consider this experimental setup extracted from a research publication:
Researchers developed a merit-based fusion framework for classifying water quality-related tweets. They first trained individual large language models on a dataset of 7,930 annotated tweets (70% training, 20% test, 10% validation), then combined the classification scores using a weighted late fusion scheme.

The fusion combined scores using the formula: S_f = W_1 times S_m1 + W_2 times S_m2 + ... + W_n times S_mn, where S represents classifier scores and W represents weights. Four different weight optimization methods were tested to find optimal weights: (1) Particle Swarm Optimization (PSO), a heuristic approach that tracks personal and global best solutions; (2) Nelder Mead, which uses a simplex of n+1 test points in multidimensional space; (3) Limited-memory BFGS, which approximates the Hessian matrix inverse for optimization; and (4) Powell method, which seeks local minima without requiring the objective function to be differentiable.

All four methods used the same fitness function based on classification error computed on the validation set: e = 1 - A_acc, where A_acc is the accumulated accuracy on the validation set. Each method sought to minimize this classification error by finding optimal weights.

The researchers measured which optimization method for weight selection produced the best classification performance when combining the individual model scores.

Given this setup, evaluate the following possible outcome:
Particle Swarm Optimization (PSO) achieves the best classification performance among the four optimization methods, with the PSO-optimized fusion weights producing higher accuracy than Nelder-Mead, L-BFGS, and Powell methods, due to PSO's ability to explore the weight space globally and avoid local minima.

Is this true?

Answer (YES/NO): NO